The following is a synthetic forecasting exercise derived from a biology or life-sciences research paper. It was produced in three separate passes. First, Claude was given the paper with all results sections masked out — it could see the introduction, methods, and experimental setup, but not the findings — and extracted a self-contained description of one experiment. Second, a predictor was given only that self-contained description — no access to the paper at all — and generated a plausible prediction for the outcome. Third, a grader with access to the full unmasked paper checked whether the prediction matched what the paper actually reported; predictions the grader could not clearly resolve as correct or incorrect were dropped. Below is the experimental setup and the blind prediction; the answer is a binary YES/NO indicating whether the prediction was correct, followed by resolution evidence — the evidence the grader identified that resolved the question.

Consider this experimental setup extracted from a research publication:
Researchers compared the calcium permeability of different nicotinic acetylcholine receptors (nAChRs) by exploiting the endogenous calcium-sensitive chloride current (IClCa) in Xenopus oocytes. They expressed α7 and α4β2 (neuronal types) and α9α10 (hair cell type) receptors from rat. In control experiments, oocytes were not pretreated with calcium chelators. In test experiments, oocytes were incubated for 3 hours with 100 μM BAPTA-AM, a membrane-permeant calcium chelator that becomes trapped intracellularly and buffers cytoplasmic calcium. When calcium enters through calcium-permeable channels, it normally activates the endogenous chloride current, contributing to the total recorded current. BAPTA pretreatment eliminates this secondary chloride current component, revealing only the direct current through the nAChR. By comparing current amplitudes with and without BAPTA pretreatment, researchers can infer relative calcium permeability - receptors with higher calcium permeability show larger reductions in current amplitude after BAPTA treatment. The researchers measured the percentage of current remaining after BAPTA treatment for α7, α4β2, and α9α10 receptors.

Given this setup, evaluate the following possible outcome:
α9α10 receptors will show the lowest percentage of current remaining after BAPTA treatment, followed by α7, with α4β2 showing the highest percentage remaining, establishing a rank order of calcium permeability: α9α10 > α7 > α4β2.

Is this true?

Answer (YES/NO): NO